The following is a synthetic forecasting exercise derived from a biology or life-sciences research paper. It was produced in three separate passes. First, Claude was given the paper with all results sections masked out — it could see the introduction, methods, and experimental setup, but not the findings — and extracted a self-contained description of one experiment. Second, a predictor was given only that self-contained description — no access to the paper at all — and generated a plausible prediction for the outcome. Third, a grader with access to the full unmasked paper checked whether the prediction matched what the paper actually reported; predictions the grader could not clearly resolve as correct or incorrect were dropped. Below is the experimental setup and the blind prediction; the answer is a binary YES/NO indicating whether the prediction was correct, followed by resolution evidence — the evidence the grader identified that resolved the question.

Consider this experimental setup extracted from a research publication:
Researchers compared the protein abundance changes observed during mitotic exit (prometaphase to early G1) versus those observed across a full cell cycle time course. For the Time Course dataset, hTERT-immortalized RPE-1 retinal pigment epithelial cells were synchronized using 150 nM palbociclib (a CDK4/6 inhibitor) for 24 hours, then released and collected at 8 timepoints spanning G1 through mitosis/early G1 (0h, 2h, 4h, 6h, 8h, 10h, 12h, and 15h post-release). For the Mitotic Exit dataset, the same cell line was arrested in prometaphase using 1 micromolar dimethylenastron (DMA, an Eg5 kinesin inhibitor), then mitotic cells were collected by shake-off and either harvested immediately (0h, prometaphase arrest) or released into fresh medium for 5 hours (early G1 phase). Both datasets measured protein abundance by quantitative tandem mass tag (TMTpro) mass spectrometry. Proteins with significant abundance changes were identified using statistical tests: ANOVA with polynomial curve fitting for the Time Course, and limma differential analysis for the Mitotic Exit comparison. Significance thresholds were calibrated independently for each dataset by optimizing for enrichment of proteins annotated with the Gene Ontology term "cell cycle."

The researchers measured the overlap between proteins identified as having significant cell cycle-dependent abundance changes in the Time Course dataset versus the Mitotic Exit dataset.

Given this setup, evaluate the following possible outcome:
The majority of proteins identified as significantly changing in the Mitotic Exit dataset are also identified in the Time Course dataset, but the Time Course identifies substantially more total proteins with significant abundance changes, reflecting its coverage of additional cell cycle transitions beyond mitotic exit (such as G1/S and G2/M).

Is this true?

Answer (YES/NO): NO